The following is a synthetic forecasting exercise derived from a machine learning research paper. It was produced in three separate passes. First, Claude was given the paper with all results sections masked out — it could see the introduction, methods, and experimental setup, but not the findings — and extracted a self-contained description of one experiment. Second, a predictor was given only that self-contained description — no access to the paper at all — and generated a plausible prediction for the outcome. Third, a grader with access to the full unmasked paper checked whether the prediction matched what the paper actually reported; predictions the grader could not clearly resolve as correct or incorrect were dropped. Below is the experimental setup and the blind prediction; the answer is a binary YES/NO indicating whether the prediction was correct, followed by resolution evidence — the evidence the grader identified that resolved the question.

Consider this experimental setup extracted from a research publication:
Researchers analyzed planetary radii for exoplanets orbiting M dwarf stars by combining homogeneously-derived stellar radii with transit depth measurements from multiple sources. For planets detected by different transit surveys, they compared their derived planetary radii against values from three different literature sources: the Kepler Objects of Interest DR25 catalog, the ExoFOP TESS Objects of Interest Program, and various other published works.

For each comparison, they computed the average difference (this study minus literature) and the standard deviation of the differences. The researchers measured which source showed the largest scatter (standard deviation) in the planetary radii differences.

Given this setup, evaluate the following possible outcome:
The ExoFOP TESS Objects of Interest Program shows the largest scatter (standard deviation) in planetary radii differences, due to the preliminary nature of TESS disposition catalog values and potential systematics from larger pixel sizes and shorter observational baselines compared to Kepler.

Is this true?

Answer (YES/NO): NO